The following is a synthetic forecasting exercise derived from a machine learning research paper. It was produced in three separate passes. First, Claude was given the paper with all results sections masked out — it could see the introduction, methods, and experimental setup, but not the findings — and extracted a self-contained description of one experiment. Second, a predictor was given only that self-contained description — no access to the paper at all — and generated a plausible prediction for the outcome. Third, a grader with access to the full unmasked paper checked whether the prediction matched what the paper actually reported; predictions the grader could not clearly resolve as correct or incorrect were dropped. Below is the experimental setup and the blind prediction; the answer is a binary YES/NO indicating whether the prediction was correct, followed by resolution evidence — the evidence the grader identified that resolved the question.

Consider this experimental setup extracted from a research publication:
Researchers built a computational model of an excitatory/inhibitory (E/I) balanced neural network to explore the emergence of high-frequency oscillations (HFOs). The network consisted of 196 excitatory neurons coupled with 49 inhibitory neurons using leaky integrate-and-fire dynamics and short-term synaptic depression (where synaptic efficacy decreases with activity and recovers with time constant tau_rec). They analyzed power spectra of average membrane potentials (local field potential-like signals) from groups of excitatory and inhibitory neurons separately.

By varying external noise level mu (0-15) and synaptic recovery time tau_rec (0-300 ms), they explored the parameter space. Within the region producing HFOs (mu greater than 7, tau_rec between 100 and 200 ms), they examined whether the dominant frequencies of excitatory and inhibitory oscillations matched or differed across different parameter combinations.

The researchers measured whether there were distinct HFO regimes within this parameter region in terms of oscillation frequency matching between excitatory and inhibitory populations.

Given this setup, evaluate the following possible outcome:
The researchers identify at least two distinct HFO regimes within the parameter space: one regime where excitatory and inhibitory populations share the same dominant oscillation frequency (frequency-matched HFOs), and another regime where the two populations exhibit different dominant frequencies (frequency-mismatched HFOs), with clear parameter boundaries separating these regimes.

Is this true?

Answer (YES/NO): YES